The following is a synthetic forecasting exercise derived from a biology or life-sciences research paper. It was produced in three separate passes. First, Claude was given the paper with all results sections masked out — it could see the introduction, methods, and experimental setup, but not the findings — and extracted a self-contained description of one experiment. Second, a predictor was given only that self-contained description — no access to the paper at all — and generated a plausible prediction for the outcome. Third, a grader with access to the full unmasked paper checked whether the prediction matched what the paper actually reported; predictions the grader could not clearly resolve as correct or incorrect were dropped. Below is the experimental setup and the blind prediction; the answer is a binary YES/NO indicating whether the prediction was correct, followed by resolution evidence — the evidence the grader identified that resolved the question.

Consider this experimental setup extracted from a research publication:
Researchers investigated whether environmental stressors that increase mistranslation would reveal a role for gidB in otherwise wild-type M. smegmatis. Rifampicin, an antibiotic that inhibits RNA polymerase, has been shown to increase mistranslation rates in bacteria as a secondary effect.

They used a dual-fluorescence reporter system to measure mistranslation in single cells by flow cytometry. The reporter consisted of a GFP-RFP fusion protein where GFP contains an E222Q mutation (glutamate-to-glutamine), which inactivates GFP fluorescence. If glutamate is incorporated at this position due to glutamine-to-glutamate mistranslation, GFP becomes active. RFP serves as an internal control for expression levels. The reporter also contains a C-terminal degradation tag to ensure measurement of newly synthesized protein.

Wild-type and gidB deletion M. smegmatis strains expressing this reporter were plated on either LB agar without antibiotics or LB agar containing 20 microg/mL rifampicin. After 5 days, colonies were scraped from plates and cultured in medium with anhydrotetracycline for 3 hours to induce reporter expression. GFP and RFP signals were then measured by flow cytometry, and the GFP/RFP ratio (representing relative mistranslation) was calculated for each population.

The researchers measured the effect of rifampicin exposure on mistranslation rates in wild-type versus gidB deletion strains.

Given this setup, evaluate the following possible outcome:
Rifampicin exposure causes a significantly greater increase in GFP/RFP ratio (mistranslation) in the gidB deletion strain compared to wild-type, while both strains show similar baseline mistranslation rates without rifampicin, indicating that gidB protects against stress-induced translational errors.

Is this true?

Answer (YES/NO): NO